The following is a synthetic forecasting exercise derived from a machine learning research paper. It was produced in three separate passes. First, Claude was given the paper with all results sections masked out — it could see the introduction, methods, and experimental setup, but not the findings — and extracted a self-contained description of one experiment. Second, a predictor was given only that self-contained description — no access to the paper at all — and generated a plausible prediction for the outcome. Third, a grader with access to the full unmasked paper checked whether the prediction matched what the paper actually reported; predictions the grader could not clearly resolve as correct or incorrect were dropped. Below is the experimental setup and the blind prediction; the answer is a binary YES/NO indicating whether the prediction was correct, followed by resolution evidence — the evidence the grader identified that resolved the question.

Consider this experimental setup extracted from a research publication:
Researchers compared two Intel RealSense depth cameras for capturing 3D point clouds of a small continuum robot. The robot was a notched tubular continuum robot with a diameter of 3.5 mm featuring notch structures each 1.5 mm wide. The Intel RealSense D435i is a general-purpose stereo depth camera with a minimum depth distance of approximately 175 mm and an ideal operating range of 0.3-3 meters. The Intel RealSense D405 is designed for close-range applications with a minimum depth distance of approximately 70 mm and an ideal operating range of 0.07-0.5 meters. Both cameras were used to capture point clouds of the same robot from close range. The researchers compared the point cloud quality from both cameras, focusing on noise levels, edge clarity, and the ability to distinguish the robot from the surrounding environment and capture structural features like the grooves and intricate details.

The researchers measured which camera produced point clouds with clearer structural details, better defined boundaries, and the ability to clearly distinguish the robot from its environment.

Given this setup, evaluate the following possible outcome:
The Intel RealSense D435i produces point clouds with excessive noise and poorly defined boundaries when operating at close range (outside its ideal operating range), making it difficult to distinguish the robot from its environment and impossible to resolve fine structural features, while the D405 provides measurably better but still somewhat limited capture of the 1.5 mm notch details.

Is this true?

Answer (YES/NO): NO